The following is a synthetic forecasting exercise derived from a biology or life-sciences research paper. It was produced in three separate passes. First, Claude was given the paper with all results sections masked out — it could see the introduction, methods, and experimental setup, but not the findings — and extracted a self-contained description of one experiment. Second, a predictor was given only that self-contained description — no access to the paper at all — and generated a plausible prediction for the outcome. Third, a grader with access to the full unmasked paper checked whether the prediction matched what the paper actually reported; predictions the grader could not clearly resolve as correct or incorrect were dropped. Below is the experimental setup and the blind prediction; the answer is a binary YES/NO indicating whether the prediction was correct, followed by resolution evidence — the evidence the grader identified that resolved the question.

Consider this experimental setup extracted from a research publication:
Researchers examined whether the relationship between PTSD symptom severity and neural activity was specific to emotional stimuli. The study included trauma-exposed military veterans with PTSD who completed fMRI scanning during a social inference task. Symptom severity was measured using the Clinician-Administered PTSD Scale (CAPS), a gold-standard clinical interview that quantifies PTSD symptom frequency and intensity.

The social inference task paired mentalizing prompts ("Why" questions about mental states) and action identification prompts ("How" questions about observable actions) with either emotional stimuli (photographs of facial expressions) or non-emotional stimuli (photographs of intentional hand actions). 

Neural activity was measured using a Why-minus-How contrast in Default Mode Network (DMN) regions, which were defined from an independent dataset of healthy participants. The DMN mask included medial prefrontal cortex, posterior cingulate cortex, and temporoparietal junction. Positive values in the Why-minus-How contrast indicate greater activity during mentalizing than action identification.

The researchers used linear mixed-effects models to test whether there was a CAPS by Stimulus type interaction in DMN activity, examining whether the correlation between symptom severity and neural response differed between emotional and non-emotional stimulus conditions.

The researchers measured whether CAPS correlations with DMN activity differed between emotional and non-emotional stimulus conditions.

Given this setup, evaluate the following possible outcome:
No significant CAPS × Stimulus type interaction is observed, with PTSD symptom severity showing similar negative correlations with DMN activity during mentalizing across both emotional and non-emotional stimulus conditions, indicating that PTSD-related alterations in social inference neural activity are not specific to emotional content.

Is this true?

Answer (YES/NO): NO